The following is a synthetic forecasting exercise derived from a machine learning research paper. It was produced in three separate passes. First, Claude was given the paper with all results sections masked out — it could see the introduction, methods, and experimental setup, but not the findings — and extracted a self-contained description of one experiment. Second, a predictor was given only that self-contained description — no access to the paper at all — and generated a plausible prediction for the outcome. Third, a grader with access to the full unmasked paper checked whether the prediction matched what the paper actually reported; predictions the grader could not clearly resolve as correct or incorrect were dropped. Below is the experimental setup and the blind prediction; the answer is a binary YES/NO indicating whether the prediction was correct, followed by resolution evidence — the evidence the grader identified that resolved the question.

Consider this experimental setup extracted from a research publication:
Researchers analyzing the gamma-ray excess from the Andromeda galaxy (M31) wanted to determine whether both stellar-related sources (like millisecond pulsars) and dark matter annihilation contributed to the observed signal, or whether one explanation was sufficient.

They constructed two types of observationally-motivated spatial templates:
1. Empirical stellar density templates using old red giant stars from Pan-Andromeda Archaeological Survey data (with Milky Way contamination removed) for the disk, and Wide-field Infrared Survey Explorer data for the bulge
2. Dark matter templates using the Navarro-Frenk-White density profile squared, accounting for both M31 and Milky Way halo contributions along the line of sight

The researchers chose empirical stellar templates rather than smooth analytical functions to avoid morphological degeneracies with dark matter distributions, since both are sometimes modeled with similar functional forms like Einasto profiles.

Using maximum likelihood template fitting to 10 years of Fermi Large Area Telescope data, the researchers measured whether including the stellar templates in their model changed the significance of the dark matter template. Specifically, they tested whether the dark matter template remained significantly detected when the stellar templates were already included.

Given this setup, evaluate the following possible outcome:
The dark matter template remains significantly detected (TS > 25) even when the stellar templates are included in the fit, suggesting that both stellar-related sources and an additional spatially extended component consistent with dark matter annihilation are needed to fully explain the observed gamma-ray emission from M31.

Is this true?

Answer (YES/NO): NO